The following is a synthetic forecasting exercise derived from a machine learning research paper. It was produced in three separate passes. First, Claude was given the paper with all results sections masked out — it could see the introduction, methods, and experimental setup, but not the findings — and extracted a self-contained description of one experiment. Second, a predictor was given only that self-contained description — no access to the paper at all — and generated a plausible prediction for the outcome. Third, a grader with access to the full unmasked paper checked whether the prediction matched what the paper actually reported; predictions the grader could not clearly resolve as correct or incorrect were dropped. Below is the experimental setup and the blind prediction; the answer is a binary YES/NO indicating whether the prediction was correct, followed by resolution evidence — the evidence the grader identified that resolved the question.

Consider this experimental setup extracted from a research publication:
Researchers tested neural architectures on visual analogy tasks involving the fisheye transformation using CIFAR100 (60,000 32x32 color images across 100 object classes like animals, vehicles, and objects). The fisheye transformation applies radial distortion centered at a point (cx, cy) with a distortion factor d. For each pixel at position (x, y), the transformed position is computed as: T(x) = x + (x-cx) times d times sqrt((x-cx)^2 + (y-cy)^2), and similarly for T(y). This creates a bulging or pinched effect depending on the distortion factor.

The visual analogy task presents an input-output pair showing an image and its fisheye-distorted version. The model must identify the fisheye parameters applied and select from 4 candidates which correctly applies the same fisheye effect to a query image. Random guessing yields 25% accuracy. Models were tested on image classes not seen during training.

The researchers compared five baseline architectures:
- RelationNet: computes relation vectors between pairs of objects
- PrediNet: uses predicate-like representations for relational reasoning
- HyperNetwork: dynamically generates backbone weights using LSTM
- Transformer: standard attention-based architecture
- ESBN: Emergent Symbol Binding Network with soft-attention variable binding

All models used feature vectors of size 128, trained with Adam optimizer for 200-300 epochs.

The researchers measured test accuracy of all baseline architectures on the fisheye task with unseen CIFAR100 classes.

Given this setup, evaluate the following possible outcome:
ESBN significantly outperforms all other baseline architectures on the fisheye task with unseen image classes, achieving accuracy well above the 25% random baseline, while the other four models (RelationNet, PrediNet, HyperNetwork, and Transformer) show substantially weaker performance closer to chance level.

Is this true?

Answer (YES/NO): NO